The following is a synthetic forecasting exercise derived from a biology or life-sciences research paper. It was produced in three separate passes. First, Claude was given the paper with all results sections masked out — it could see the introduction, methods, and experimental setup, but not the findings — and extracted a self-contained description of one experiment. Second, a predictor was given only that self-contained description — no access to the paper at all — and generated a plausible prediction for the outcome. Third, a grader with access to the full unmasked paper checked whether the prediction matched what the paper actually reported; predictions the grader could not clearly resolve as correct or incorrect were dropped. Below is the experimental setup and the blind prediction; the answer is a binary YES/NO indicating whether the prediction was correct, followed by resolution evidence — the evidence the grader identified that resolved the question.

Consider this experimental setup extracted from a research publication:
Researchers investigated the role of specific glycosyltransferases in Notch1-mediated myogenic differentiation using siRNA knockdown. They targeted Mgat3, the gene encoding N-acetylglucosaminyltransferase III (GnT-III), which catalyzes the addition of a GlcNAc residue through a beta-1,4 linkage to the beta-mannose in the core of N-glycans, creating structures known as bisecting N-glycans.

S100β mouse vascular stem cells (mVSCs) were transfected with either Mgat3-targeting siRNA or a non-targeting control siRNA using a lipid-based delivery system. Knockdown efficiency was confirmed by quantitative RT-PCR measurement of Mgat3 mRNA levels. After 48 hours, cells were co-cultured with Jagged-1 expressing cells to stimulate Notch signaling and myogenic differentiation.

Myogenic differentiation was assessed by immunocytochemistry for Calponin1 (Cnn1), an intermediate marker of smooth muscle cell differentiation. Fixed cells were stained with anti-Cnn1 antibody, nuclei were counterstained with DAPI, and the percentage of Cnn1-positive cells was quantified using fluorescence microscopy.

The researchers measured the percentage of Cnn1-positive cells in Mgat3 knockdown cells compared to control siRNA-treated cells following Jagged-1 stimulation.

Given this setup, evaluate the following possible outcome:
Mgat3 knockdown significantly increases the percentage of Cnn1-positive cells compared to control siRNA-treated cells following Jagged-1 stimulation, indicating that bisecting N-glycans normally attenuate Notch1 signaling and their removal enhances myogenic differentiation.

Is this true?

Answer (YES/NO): NO